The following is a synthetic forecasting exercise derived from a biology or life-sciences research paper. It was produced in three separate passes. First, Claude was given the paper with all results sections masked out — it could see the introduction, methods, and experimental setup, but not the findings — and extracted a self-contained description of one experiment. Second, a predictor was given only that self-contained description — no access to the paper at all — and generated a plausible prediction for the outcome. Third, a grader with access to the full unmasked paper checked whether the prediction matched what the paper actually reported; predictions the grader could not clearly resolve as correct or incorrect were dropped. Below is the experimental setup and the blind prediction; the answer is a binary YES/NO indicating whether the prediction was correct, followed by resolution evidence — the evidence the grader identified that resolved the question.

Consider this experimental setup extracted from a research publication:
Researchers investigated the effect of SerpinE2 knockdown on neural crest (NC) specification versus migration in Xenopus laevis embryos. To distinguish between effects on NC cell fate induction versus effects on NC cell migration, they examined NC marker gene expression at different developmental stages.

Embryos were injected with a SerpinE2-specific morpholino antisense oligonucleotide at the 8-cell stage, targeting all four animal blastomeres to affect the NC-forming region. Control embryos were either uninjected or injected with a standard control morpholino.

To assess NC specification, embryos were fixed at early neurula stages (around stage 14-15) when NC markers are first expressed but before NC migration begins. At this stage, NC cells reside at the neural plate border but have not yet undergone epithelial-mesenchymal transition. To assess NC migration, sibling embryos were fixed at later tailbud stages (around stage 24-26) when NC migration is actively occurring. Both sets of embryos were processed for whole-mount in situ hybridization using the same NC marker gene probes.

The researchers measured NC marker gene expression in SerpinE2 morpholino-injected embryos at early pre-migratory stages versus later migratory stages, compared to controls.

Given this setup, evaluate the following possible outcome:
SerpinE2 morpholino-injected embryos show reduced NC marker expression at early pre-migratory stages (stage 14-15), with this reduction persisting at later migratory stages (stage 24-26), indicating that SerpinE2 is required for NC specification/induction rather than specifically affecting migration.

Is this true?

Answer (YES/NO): NO